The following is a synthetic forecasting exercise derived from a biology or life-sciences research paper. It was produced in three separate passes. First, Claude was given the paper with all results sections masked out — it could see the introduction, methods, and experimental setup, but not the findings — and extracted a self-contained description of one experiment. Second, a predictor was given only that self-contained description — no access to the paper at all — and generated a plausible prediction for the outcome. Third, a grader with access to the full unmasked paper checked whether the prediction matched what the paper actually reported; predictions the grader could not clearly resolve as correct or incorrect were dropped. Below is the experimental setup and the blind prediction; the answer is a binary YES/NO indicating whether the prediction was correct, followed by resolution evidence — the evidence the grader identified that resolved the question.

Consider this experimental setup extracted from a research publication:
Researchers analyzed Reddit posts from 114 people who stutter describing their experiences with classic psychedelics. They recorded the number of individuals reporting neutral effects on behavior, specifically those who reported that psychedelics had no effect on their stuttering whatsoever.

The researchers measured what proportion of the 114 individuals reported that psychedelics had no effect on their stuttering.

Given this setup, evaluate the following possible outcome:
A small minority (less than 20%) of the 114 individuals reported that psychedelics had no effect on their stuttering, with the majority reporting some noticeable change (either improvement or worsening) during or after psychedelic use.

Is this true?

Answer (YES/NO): YES